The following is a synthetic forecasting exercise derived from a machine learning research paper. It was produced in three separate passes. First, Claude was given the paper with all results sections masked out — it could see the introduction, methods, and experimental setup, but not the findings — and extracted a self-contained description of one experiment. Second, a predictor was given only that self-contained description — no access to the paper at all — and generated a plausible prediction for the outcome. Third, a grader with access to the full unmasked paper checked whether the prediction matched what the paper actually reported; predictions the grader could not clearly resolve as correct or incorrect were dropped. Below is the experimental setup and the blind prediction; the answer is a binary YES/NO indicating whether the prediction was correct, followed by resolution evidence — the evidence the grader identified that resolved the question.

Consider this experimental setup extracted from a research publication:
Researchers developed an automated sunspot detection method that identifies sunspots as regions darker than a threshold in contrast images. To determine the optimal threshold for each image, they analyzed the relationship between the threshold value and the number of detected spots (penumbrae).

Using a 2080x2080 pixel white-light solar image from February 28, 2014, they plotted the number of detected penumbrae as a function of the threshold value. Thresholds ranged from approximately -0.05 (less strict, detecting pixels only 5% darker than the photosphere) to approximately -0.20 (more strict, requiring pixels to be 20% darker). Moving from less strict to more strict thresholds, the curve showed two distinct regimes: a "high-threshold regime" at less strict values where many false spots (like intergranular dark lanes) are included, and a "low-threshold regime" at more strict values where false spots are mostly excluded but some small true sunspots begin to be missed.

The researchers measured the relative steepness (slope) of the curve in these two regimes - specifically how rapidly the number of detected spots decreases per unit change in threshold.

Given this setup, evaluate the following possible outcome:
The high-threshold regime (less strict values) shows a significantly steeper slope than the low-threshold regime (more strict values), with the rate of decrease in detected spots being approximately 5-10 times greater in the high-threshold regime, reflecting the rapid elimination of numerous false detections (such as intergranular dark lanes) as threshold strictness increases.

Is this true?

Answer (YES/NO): YES